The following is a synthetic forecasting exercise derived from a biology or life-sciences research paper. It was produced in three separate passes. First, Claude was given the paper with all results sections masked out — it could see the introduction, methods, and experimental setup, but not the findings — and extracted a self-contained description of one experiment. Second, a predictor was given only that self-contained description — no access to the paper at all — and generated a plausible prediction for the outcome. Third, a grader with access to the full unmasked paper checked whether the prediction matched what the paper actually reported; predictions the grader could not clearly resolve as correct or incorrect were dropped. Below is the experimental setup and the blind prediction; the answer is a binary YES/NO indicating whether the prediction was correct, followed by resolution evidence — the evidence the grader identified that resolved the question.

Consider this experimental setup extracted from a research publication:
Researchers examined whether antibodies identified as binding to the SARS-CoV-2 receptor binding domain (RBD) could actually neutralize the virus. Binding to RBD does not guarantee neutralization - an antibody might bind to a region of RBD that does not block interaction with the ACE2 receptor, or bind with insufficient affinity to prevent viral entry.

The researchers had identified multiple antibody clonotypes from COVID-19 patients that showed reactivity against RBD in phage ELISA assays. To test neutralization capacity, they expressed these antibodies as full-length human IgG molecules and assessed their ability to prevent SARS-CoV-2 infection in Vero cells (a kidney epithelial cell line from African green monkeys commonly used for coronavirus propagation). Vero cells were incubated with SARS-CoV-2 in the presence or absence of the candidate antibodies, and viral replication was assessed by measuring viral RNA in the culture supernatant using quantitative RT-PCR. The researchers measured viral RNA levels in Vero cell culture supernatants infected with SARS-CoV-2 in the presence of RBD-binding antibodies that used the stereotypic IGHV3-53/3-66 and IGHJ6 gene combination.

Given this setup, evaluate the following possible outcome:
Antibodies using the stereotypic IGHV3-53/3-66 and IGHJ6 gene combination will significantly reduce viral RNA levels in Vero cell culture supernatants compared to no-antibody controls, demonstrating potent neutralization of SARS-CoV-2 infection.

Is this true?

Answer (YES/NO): YES